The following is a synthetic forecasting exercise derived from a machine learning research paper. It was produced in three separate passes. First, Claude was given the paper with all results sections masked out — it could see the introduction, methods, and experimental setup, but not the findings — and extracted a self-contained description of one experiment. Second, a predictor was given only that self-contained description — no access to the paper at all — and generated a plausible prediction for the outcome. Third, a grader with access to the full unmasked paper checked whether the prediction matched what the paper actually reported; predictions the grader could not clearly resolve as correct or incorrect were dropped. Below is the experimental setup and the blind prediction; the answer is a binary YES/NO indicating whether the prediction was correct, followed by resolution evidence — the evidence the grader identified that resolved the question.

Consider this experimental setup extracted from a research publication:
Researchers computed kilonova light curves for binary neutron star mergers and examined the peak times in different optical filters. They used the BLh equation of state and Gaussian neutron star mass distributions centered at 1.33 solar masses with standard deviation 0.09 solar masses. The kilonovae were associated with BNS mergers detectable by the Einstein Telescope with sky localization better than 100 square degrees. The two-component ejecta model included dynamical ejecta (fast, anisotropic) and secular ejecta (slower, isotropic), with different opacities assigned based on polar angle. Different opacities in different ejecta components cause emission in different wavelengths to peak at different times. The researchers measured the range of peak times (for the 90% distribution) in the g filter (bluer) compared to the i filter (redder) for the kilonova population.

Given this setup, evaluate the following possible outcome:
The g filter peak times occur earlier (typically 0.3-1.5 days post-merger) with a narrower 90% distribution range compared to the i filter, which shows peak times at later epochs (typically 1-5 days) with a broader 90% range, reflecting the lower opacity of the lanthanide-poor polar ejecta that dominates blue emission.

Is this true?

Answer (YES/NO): NO